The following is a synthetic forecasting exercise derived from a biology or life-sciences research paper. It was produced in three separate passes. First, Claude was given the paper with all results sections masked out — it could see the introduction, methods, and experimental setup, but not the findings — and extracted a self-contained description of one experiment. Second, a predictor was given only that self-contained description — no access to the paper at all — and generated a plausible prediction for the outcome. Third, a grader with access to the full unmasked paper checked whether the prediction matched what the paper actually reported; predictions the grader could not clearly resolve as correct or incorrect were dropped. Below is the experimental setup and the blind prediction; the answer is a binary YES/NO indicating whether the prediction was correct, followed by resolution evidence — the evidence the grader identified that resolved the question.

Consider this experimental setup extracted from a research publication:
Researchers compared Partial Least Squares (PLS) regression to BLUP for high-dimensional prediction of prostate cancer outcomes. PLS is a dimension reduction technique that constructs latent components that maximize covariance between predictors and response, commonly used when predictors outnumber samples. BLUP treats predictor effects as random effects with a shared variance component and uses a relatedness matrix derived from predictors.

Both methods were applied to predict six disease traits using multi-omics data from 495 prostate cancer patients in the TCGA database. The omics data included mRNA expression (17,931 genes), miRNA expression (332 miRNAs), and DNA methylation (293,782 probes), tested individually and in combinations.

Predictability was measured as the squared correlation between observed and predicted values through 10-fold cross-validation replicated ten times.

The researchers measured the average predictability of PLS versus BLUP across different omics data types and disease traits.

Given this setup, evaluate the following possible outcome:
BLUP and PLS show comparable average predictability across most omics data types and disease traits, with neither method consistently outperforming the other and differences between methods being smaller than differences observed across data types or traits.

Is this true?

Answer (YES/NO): NO